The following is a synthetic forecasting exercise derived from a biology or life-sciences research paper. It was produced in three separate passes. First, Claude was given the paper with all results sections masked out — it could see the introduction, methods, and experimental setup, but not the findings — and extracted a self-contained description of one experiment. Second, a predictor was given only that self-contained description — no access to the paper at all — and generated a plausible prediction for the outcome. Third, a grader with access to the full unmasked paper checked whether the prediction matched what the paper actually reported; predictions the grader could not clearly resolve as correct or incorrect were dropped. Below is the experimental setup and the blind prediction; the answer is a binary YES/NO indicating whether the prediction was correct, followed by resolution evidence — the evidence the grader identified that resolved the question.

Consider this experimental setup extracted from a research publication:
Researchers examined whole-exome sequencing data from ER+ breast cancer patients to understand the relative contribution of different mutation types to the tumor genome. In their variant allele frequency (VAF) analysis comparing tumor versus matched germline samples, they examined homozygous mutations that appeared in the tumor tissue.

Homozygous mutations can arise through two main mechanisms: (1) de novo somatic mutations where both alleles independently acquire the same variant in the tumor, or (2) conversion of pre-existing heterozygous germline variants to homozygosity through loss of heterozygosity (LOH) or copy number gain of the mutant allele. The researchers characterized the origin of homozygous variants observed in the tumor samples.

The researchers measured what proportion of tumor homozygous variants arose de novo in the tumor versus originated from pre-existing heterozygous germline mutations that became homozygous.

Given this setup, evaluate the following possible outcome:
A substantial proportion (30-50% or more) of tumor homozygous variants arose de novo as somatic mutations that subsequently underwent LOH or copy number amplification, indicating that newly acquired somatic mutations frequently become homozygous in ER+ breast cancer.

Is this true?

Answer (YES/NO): NO